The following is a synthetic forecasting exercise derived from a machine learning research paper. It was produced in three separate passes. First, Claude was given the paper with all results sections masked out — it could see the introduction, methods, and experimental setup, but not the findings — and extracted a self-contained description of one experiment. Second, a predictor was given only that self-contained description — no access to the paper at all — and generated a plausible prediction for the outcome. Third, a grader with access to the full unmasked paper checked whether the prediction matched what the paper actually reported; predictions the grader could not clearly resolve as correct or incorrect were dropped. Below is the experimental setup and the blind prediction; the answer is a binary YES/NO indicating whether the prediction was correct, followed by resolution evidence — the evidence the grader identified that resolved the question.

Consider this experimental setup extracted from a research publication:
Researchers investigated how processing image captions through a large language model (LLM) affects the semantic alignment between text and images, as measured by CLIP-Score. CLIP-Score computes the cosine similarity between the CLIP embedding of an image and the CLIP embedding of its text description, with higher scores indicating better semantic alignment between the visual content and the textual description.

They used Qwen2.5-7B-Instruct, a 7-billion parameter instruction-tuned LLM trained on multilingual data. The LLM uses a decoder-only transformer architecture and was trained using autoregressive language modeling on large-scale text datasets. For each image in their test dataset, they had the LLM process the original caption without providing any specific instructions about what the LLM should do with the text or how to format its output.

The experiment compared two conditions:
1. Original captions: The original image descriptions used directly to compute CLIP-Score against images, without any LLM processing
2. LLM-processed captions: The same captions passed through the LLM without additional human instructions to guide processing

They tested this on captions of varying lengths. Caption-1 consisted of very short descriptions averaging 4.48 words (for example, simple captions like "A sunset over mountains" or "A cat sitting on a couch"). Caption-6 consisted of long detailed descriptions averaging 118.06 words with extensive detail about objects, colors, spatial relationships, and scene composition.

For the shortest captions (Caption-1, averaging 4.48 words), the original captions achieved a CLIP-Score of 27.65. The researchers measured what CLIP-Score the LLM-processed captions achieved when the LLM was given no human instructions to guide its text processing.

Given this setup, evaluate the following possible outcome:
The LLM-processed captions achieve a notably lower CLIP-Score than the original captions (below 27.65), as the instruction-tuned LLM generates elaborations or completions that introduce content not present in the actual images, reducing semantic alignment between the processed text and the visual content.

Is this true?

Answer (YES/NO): YES